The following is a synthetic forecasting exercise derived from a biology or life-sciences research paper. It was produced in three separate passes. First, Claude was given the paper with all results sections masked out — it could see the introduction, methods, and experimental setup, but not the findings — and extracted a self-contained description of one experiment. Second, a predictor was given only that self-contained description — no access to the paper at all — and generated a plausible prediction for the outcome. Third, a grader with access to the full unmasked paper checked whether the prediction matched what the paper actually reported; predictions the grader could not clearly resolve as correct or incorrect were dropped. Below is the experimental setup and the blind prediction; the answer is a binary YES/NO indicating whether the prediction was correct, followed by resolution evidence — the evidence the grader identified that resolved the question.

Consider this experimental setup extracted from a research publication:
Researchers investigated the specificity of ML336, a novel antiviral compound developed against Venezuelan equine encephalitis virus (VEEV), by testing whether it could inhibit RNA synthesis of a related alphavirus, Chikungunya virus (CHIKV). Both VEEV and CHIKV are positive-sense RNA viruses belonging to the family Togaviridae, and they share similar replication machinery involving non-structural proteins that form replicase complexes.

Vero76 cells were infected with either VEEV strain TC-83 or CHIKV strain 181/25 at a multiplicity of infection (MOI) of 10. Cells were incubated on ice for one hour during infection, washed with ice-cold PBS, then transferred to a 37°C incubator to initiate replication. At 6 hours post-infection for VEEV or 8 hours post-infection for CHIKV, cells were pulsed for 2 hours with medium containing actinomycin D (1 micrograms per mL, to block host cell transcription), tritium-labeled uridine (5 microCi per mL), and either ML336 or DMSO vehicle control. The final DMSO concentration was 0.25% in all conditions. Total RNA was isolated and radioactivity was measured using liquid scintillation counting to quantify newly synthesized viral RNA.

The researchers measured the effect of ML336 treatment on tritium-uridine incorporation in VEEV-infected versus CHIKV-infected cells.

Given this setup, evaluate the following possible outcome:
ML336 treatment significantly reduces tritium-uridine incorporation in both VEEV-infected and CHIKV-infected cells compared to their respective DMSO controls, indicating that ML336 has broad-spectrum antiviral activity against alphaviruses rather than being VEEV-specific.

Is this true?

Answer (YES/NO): NO